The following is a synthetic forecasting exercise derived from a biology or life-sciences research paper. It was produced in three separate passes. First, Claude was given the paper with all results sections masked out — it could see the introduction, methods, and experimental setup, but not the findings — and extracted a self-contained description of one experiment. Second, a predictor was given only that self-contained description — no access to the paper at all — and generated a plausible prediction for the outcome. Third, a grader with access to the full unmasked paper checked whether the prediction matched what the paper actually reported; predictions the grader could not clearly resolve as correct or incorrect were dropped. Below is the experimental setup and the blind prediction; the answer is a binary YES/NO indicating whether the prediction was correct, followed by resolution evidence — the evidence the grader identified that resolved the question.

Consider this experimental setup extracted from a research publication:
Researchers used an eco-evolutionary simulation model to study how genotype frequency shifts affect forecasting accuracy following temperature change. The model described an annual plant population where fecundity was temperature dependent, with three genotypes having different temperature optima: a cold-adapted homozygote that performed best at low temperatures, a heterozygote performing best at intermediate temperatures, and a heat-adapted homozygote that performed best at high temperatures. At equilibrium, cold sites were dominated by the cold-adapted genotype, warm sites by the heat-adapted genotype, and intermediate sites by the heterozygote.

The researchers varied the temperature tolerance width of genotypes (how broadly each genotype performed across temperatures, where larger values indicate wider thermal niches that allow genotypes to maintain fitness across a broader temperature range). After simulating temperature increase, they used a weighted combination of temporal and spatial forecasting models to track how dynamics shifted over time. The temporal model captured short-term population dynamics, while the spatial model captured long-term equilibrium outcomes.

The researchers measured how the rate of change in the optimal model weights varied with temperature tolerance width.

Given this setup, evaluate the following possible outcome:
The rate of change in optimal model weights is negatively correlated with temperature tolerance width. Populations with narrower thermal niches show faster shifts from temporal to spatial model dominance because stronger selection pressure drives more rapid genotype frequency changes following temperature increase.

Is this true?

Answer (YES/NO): YES